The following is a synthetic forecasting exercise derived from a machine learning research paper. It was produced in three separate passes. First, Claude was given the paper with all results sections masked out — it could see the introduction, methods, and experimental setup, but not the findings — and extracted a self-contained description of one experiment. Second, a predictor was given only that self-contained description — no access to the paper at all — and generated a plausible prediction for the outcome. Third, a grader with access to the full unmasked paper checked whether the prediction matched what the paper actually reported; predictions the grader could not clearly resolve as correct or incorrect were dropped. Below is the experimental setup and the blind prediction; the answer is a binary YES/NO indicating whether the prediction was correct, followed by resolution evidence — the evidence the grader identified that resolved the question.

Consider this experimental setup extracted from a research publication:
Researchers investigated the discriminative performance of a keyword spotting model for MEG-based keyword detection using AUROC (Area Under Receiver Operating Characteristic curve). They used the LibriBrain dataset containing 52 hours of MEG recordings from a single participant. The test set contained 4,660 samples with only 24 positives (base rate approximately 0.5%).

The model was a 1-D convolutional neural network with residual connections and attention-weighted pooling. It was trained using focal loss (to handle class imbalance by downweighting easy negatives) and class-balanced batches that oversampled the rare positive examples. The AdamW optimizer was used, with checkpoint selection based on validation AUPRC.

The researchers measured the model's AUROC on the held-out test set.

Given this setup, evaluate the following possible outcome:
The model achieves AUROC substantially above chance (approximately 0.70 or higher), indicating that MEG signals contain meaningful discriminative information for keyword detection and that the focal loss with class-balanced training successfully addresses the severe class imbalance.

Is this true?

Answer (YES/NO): YES